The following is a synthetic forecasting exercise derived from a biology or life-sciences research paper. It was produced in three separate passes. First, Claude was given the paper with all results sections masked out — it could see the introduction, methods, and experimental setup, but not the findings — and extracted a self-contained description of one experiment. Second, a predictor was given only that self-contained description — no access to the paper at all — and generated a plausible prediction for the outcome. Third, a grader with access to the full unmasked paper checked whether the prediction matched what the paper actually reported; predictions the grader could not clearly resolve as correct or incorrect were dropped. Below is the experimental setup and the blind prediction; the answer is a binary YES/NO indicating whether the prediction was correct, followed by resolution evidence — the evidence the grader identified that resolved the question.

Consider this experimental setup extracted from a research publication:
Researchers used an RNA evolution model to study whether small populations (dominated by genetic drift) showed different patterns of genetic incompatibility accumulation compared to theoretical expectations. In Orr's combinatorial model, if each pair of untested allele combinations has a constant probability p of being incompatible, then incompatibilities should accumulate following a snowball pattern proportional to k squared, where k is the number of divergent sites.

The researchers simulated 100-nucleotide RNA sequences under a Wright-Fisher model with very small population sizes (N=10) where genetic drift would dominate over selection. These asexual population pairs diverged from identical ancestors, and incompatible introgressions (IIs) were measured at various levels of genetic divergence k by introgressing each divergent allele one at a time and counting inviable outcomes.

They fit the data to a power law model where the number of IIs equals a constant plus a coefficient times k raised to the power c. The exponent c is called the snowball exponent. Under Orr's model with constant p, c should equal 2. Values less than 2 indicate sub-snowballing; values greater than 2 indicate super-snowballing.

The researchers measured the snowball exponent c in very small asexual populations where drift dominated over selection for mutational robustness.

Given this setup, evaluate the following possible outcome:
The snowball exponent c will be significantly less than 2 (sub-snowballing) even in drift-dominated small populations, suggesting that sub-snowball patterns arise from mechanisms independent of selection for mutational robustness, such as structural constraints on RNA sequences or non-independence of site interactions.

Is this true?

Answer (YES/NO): YES